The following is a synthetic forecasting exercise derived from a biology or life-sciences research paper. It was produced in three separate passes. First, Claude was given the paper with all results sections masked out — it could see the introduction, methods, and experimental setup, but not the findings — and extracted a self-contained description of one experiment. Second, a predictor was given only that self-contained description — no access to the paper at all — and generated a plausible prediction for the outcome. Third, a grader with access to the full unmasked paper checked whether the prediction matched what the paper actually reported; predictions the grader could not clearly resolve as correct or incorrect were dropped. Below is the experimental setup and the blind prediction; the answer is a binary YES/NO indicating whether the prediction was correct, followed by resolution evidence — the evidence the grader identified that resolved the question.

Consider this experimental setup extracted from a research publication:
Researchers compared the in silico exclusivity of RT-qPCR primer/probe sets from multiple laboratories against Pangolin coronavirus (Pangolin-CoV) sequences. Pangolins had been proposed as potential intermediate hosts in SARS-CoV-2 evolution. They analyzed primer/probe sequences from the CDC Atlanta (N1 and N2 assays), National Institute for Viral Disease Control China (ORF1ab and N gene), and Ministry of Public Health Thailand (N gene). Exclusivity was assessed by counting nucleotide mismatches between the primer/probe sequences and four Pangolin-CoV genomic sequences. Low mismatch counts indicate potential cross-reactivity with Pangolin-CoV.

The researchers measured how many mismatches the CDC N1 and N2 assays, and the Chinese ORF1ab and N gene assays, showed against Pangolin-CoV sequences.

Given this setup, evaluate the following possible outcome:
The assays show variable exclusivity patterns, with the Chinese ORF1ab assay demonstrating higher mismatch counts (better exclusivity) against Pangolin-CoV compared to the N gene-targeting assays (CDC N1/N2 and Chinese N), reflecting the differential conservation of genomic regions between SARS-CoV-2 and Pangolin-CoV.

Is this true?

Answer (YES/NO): NO